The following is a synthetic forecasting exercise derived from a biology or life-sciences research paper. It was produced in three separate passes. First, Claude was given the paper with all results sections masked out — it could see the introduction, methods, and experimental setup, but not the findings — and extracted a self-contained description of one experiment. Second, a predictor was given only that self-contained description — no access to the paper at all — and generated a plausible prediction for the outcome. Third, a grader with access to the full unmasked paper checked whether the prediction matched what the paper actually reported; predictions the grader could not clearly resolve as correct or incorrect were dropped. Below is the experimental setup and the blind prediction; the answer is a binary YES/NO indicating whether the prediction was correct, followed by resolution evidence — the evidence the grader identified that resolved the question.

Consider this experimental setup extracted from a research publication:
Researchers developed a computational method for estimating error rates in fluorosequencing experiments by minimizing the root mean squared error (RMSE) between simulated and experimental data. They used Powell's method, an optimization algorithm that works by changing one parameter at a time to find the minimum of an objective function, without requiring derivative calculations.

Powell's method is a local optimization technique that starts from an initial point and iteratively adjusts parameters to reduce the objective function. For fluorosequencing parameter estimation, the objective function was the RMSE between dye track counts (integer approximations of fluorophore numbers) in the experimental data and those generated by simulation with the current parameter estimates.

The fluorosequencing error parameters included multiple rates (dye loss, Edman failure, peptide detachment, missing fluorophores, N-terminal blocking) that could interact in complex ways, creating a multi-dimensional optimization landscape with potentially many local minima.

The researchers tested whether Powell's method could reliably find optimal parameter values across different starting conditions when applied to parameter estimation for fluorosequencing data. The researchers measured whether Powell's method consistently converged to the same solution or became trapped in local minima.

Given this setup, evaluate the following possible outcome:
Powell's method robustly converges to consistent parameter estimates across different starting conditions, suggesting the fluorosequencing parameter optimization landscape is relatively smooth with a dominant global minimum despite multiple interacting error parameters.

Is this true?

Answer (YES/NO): NO